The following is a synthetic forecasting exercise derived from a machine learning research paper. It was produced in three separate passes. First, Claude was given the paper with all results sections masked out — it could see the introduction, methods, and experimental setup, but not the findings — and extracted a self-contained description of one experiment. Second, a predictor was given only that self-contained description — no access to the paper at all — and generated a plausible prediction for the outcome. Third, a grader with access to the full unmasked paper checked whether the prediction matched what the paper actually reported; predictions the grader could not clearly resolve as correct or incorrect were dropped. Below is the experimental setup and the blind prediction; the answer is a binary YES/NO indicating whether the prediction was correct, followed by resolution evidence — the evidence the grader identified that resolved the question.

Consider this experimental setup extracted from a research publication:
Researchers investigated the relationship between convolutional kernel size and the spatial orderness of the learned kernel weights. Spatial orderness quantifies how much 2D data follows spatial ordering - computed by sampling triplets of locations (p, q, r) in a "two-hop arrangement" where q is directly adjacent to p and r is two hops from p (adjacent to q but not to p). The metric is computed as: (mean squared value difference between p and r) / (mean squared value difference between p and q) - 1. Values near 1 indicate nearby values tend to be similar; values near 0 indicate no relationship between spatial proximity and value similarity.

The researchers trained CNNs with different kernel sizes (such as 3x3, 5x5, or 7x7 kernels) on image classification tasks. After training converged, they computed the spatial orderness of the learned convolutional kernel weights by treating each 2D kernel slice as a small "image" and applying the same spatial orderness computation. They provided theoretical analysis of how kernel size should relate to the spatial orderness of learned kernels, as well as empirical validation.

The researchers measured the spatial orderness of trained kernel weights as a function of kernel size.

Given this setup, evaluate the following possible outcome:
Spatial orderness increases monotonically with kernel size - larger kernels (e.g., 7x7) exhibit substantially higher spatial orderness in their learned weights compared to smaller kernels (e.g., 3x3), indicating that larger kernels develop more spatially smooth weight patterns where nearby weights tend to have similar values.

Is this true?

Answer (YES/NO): NO